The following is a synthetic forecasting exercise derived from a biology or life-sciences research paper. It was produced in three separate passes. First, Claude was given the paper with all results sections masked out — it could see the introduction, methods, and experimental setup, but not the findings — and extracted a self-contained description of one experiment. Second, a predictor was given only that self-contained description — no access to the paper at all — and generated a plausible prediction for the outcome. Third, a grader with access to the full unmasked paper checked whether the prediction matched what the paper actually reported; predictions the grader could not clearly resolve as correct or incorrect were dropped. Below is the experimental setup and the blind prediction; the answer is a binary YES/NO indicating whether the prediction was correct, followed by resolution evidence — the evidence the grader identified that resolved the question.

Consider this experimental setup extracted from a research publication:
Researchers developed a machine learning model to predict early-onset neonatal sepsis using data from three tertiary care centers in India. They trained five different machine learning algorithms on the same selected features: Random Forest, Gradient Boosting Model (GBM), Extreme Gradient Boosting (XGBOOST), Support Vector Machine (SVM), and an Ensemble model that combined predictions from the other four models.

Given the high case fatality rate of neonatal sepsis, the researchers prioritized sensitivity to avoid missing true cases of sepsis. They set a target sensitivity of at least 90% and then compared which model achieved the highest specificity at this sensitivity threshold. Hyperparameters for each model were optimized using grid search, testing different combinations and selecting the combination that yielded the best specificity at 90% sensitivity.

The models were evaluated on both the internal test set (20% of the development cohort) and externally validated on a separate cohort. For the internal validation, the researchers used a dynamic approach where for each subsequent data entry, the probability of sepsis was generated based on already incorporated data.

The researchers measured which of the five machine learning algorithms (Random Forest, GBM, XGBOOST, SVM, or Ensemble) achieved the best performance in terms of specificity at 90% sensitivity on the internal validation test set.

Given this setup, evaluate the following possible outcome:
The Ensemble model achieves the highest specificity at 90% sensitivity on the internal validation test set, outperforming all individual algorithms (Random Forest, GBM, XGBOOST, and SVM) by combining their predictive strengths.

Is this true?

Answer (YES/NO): NO